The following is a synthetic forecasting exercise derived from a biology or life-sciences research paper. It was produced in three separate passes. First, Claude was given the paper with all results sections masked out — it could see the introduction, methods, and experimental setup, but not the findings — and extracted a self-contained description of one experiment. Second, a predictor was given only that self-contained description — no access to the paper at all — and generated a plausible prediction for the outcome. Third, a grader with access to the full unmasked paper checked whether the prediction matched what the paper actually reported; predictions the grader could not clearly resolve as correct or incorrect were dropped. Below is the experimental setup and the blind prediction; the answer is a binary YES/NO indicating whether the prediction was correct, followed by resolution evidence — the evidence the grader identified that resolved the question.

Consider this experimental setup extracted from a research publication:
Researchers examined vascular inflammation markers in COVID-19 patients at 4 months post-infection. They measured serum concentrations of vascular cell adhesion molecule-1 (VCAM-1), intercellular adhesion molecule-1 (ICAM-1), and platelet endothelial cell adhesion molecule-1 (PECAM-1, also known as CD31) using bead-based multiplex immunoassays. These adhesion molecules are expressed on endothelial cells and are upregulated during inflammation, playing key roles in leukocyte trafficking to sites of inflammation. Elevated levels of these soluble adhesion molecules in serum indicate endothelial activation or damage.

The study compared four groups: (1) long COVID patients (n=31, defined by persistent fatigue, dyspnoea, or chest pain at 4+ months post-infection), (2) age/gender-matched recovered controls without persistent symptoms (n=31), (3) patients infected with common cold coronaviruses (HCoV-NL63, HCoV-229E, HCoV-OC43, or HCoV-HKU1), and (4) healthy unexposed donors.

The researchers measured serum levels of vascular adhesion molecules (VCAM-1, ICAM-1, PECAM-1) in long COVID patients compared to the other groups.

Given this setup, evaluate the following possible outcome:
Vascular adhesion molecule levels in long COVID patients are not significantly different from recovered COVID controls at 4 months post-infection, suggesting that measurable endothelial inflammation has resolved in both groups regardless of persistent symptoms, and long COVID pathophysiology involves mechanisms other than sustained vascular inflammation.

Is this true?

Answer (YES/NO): NO